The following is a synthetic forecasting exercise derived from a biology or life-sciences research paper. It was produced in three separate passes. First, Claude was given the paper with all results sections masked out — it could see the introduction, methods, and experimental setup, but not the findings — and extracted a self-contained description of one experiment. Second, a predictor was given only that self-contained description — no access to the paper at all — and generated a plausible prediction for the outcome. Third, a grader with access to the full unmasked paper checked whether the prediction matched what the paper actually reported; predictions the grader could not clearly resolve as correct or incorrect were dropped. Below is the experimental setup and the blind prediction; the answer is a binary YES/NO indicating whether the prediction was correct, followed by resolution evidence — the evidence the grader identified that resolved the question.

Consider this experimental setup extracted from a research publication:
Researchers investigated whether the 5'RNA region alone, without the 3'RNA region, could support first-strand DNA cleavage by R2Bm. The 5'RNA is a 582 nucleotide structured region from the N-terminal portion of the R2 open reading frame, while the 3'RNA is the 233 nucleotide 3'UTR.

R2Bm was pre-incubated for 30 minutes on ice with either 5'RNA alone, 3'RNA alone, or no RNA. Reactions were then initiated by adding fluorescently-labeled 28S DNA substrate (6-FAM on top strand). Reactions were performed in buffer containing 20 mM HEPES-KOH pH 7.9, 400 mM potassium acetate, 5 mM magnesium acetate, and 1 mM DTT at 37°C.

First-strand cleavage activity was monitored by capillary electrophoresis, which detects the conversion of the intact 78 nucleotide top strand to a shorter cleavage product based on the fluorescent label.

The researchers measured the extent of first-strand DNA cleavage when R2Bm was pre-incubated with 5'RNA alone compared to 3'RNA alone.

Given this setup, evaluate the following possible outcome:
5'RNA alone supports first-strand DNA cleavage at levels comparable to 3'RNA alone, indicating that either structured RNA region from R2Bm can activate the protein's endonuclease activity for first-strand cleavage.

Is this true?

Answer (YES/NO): YES